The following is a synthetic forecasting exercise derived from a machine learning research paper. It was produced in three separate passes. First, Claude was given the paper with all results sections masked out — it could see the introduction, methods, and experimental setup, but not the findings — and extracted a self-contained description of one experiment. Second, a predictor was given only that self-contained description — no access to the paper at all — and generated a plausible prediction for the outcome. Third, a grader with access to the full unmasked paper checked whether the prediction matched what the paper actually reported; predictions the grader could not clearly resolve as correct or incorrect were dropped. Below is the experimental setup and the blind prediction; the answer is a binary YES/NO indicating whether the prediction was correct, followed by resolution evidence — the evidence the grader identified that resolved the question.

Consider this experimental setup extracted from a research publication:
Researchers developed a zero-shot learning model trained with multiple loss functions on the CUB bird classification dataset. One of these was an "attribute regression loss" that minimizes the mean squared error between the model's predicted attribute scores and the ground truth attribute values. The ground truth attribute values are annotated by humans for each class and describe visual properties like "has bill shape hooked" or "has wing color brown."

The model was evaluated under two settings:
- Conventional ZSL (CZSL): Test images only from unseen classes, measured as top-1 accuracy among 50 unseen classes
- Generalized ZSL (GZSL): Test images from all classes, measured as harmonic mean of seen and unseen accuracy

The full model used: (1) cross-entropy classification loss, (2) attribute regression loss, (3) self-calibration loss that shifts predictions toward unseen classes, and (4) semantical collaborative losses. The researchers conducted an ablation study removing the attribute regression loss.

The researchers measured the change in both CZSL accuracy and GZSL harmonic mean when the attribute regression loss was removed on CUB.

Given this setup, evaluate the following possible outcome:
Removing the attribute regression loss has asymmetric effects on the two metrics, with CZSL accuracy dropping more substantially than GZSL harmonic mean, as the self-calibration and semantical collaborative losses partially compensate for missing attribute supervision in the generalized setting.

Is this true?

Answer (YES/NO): YES